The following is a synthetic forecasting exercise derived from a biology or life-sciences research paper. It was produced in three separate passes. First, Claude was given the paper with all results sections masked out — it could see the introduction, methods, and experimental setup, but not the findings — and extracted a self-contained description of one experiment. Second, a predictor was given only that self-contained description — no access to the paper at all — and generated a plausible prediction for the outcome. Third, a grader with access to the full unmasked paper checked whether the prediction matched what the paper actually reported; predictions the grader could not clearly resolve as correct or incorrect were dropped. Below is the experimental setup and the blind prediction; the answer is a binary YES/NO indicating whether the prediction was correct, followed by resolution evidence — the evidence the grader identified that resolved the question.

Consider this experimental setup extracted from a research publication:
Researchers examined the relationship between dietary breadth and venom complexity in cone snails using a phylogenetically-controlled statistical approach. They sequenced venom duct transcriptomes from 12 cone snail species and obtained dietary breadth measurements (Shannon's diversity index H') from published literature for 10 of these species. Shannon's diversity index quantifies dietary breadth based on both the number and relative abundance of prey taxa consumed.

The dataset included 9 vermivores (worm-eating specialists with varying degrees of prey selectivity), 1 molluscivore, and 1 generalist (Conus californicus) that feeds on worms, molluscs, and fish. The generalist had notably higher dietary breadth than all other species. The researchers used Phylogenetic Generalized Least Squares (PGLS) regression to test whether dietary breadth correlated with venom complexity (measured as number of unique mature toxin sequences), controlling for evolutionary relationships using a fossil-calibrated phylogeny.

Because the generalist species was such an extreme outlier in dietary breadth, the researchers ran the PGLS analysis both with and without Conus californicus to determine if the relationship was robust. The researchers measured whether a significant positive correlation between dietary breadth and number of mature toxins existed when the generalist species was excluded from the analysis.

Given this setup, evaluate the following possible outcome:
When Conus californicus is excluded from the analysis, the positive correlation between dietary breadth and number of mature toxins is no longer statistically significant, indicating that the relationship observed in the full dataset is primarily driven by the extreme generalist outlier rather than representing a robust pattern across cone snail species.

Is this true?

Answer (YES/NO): NO